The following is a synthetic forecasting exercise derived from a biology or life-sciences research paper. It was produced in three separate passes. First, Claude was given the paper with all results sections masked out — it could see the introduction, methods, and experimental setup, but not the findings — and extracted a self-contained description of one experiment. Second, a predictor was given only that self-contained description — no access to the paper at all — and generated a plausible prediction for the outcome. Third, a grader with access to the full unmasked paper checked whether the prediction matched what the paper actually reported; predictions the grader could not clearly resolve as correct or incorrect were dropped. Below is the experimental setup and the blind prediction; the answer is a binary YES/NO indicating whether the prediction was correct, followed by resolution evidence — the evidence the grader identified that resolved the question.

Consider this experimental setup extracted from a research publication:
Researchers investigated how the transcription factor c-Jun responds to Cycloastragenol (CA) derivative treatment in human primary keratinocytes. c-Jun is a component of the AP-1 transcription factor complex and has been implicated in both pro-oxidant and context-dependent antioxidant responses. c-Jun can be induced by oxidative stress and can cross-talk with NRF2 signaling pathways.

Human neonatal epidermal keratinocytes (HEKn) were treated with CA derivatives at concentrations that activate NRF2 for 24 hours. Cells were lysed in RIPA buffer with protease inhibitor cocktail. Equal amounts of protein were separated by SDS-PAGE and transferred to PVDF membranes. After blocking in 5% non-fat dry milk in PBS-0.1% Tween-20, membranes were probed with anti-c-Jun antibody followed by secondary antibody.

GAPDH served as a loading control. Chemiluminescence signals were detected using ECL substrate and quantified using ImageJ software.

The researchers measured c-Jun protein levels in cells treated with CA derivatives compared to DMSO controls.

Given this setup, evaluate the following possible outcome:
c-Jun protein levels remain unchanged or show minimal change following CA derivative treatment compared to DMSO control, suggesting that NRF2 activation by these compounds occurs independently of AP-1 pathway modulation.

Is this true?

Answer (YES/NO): NO